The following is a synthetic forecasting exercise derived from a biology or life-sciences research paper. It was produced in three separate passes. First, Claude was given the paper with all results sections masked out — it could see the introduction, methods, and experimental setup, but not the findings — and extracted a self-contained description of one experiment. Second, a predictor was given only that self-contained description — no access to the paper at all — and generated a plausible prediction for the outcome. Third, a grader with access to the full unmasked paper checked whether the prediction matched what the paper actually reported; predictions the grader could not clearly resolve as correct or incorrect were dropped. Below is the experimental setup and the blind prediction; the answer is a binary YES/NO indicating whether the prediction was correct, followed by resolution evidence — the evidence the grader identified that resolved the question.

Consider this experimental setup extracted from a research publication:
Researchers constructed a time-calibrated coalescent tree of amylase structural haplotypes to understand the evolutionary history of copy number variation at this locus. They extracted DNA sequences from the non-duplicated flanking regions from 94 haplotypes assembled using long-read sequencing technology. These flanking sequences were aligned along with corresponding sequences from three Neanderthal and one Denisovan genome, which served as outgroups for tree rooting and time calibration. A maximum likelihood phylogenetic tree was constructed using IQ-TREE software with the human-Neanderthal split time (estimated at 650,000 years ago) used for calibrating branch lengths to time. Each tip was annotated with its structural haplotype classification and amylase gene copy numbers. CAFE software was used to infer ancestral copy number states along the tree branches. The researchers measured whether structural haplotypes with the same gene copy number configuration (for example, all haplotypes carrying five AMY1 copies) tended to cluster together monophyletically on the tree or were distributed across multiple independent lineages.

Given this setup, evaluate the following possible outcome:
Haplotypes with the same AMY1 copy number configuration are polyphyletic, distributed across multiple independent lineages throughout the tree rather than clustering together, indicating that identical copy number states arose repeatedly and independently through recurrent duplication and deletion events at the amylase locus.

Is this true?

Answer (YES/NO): YES